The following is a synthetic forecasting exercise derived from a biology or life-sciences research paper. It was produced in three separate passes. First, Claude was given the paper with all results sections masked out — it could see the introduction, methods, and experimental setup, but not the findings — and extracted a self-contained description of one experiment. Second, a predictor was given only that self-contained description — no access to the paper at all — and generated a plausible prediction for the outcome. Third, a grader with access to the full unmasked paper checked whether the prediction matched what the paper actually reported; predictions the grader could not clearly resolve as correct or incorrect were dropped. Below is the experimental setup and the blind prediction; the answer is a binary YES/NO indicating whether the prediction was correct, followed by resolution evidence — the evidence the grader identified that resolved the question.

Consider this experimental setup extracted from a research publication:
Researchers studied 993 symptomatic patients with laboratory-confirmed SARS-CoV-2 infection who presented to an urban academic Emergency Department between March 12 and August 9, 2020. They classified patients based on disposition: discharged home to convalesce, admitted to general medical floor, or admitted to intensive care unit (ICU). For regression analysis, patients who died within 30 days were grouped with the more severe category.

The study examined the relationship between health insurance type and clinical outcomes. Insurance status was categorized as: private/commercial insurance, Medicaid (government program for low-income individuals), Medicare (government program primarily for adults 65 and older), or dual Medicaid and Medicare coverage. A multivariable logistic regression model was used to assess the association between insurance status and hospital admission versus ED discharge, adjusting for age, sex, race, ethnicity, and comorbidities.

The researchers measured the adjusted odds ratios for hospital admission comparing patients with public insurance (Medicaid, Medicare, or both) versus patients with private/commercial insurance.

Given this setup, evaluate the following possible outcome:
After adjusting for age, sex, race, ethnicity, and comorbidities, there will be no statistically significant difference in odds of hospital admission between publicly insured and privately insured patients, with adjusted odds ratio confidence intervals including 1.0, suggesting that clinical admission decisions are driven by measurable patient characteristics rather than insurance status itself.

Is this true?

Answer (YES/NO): NO